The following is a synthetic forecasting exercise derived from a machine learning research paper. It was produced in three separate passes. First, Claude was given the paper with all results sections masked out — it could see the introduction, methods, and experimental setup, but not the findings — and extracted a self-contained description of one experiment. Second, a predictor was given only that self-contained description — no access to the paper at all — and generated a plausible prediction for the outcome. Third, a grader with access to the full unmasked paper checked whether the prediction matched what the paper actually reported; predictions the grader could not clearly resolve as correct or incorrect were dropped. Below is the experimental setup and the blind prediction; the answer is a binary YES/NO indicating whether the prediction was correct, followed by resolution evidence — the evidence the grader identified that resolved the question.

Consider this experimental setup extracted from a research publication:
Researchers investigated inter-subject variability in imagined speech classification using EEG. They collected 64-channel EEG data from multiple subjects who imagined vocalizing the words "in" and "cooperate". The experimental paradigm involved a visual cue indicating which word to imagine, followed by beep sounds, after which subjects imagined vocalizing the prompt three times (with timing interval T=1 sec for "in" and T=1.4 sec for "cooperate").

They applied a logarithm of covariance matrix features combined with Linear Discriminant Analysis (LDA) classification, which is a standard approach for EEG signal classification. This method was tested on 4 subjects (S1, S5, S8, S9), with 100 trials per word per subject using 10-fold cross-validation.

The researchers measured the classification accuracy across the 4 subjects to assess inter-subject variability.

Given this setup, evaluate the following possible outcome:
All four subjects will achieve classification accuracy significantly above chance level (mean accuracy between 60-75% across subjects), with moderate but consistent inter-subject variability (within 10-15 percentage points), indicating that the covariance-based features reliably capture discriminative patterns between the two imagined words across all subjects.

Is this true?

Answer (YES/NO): NO